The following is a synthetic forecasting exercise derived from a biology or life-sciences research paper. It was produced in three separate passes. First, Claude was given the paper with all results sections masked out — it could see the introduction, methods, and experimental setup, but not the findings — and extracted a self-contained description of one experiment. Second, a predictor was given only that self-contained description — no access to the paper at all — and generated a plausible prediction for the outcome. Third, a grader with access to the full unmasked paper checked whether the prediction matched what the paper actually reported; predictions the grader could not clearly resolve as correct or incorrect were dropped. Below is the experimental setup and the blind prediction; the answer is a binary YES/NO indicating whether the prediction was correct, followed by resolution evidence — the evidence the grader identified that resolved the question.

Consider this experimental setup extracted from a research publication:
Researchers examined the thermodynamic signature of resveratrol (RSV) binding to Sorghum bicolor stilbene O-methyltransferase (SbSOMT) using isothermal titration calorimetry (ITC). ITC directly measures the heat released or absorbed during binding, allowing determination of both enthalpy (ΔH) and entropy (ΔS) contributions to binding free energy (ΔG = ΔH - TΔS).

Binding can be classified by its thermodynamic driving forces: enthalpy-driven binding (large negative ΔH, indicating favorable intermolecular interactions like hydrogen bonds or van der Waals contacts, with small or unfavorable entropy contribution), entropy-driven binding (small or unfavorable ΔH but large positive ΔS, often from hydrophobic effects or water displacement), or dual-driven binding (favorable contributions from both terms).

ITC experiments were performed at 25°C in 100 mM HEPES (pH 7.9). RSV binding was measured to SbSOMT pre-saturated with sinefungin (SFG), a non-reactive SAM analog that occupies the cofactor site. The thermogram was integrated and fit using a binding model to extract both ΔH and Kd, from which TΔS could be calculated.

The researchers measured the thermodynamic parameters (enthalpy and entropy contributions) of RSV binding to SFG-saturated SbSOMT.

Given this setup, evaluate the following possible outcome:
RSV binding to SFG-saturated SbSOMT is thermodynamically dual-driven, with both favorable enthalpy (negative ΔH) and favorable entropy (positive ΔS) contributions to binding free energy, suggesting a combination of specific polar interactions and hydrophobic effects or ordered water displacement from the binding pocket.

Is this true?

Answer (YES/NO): NO